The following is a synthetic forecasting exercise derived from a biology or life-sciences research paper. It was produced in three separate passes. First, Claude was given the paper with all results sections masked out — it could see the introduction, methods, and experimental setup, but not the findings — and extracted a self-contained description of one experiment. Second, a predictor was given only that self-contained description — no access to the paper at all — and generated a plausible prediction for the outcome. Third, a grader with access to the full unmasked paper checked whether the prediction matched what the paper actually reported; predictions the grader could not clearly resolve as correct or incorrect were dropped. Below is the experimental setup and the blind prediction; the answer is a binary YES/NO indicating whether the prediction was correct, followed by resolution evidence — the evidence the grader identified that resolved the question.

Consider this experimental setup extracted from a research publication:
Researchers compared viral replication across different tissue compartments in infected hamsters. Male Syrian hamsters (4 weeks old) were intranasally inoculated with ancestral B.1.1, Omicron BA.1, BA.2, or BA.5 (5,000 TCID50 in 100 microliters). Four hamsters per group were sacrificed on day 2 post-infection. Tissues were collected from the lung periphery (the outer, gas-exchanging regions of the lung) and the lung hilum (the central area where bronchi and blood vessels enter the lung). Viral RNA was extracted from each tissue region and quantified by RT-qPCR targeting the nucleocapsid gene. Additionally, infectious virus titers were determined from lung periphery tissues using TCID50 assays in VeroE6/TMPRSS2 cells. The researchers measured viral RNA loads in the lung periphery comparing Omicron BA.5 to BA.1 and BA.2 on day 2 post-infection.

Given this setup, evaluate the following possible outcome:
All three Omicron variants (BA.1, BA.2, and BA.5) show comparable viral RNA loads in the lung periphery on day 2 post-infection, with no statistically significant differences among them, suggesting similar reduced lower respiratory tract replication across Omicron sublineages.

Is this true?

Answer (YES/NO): NO